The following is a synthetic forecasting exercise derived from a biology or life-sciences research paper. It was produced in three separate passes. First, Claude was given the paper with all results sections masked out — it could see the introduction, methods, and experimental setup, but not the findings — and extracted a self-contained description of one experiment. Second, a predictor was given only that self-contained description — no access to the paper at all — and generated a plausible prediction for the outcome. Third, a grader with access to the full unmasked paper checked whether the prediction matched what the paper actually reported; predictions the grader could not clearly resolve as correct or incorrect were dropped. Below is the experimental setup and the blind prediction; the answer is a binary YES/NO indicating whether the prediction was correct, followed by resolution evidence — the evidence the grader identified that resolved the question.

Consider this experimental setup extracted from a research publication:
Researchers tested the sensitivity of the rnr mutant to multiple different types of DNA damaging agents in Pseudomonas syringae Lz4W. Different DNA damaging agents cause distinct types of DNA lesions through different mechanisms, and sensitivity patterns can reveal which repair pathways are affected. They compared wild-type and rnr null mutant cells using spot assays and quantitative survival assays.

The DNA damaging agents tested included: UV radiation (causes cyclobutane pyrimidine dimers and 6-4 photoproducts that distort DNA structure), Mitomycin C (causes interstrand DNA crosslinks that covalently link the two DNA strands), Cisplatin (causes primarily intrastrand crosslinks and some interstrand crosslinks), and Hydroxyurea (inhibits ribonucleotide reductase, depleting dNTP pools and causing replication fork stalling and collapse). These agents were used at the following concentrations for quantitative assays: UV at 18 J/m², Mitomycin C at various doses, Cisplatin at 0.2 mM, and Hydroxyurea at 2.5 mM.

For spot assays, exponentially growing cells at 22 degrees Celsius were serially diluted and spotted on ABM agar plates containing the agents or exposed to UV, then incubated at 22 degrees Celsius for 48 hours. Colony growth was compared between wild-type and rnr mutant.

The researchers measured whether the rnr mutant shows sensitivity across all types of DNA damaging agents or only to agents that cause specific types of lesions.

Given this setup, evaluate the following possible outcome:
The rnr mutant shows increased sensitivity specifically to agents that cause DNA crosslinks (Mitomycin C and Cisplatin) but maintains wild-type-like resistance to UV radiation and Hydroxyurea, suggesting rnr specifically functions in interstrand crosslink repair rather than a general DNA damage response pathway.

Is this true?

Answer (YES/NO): NO